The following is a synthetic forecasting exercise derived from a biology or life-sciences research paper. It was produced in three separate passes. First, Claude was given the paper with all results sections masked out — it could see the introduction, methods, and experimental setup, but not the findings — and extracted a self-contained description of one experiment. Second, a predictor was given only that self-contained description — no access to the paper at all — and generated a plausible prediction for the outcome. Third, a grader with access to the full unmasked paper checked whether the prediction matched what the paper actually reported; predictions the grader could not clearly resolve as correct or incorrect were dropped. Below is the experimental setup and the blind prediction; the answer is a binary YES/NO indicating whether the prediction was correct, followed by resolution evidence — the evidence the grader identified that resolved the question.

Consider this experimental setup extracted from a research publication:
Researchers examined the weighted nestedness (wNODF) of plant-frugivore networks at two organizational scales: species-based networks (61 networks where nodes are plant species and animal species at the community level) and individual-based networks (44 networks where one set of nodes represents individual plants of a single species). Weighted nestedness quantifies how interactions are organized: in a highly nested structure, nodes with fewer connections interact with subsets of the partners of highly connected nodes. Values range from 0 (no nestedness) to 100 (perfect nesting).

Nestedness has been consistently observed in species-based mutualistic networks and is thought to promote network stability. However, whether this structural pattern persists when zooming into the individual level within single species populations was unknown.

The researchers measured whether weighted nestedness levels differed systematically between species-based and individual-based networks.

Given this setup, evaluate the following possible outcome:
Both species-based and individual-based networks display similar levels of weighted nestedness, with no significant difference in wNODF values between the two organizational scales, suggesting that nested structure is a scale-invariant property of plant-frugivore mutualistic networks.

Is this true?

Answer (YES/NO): YES